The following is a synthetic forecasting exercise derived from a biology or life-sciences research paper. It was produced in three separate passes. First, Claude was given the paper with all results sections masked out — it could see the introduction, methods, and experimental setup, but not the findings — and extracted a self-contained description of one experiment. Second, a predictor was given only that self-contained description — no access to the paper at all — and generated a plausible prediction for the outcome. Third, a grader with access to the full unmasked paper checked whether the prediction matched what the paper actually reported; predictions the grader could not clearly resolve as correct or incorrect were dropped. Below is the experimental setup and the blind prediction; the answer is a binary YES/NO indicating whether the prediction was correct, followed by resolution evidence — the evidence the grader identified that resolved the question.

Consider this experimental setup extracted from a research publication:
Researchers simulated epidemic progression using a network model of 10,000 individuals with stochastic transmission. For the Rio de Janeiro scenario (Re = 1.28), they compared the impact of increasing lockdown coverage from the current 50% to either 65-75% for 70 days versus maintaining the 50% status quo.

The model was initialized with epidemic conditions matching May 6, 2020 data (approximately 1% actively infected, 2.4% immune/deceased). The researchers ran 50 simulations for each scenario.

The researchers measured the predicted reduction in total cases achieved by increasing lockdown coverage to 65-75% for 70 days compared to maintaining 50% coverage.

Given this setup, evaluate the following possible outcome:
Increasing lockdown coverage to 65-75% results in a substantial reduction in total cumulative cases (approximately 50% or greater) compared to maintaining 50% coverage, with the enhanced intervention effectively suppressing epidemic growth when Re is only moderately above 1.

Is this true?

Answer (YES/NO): NO